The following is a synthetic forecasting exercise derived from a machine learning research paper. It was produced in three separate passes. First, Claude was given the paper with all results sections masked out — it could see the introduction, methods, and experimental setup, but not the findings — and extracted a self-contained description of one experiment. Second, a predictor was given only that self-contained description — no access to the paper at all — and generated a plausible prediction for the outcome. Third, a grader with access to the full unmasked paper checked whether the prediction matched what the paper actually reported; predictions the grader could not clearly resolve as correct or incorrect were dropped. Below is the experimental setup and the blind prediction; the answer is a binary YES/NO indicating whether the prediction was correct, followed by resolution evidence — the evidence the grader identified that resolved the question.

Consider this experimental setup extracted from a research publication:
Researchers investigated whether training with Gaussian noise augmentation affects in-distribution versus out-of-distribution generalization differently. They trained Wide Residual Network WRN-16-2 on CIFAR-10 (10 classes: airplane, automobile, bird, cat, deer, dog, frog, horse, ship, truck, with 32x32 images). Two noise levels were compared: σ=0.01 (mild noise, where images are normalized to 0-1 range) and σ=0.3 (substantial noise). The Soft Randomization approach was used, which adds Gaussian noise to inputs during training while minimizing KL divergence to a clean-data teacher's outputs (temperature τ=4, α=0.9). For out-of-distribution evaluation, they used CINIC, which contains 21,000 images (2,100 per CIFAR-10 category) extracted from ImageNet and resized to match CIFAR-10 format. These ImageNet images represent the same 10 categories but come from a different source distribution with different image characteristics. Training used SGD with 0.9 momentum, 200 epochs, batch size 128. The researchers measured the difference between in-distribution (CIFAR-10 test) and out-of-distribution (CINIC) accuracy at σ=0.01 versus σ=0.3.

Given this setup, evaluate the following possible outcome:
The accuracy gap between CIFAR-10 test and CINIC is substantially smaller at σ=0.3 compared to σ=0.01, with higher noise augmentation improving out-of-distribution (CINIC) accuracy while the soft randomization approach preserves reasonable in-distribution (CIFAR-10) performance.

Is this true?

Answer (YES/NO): NO